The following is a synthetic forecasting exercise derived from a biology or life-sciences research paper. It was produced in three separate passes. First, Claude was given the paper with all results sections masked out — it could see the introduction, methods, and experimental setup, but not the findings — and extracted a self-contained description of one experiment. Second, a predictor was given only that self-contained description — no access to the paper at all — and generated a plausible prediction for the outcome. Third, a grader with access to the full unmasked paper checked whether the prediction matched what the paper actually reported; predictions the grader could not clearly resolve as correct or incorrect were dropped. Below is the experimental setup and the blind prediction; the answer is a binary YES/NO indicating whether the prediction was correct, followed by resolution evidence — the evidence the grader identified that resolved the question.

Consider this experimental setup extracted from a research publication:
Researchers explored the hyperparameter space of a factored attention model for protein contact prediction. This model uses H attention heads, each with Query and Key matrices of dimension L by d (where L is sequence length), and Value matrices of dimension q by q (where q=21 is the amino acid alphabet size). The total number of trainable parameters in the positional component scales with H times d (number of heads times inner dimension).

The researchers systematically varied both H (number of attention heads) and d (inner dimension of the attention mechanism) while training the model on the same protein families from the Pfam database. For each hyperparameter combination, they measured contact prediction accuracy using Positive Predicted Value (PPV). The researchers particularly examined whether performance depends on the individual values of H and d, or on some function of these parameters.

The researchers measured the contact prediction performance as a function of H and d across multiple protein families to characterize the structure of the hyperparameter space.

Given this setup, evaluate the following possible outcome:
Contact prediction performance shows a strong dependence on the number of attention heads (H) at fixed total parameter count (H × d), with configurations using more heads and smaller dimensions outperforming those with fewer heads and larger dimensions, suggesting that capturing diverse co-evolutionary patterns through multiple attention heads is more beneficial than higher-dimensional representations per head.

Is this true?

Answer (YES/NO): NO